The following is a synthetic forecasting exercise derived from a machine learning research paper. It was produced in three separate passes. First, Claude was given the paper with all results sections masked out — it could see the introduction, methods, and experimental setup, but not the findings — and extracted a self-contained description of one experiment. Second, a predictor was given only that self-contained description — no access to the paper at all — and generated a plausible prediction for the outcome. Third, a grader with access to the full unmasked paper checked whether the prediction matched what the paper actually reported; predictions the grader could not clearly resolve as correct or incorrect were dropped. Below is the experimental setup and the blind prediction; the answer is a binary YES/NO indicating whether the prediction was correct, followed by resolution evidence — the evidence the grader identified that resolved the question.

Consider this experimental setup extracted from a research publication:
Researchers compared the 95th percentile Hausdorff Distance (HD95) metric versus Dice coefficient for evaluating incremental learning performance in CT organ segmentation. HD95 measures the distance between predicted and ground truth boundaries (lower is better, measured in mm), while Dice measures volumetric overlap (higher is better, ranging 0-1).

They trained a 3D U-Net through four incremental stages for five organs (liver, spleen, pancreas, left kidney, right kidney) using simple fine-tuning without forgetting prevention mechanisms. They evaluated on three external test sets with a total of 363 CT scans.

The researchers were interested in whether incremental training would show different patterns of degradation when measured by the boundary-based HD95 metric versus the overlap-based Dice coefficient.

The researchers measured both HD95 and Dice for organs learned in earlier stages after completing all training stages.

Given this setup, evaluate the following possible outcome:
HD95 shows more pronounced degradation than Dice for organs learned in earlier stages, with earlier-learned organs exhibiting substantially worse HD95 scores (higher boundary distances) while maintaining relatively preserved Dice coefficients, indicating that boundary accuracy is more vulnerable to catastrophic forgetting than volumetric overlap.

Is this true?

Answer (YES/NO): NO